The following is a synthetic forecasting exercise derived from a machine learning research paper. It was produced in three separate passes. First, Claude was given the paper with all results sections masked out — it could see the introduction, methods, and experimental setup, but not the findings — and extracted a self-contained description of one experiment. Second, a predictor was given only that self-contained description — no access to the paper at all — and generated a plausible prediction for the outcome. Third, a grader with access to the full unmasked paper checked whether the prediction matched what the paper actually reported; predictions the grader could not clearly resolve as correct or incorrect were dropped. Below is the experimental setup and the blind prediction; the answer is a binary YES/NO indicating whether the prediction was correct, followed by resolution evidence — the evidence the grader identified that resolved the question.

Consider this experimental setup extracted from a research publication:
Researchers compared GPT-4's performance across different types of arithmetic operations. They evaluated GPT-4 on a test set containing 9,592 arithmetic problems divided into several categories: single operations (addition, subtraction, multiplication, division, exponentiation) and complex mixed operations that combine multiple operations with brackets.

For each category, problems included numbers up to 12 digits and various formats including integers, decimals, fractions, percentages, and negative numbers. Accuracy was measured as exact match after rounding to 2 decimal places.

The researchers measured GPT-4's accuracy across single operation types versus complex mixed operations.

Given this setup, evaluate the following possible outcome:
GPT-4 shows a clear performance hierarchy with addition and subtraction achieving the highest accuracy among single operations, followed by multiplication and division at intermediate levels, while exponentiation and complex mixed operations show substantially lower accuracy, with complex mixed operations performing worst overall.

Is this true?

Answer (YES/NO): NO